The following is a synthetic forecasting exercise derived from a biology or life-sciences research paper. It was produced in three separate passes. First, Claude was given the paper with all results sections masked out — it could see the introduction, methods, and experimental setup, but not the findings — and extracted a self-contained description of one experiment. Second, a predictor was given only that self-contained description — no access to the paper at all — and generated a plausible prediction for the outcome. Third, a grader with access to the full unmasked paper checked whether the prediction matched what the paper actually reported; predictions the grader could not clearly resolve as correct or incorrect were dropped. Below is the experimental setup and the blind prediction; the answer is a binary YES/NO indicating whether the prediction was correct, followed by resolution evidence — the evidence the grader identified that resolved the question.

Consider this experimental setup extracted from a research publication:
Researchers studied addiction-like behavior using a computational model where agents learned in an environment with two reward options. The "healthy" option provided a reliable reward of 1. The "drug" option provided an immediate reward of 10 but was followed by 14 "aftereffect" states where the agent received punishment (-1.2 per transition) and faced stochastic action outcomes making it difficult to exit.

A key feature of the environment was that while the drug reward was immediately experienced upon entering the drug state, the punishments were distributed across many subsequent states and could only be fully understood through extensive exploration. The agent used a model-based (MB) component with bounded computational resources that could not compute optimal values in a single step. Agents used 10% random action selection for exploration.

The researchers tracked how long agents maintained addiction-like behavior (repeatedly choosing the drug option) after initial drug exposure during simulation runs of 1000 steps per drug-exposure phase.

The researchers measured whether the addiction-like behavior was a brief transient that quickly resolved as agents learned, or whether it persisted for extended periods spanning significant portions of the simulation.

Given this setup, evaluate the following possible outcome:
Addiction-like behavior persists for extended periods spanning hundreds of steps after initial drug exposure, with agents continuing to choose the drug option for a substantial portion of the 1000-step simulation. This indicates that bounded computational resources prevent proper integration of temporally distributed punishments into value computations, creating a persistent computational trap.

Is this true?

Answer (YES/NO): YES